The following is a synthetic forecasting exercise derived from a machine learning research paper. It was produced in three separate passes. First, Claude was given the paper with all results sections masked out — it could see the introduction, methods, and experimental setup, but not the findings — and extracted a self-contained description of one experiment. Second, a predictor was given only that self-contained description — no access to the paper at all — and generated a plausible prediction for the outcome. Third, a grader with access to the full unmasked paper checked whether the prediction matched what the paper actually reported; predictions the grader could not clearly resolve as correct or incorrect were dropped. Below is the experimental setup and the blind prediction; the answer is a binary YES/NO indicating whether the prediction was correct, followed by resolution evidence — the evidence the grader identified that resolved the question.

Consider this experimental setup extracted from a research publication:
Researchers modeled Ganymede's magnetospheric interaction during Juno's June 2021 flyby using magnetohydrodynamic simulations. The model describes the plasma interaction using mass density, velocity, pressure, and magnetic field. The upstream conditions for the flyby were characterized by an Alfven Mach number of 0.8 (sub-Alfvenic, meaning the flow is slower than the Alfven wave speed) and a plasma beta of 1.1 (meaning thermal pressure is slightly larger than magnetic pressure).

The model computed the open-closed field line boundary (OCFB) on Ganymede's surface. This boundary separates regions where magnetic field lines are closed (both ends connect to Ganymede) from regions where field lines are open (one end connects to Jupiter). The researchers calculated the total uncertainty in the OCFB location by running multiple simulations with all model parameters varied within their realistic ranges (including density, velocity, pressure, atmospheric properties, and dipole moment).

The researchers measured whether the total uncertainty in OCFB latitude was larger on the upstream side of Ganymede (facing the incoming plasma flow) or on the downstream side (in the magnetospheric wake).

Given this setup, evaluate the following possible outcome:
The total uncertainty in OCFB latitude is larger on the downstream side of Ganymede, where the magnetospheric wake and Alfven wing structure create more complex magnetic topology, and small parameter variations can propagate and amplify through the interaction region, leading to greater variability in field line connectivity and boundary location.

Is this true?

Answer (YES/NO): NO